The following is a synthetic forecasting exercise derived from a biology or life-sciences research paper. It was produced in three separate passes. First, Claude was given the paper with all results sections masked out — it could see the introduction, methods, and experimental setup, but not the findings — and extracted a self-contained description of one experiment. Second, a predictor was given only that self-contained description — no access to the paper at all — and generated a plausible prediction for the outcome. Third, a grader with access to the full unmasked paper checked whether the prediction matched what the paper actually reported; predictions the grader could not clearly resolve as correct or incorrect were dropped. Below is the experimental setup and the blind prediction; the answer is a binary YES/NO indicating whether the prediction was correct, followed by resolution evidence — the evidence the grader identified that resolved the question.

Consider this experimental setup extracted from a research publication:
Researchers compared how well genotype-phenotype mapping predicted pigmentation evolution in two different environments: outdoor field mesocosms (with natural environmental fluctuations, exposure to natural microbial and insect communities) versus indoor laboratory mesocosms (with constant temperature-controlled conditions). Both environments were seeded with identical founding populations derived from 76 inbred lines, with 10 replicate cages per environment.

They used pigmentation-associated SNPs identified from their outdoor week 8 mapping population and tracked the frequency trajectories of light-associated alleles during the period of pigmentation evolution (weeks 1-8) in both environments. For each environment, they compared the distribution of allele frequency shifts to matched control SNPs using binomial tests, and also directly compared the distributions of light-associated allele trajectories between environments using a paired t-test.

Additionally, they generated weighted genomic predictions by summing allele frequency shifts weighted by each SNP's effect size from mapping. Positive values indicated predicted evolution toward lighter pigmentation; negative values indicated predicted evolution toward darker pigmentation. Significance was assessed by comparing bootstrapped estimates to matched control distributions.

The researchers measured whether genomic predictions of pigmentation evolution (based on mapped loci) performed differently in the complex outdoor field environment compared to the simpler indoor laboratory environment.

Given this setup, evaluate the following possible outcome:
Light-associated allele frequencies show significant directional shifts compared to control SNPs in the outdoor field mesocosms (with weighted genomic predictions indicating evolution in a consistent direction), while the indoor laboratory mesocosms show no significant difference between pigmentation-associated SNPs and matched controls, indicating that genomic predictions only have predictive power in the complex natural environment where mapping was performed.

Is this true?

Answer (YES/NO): NO